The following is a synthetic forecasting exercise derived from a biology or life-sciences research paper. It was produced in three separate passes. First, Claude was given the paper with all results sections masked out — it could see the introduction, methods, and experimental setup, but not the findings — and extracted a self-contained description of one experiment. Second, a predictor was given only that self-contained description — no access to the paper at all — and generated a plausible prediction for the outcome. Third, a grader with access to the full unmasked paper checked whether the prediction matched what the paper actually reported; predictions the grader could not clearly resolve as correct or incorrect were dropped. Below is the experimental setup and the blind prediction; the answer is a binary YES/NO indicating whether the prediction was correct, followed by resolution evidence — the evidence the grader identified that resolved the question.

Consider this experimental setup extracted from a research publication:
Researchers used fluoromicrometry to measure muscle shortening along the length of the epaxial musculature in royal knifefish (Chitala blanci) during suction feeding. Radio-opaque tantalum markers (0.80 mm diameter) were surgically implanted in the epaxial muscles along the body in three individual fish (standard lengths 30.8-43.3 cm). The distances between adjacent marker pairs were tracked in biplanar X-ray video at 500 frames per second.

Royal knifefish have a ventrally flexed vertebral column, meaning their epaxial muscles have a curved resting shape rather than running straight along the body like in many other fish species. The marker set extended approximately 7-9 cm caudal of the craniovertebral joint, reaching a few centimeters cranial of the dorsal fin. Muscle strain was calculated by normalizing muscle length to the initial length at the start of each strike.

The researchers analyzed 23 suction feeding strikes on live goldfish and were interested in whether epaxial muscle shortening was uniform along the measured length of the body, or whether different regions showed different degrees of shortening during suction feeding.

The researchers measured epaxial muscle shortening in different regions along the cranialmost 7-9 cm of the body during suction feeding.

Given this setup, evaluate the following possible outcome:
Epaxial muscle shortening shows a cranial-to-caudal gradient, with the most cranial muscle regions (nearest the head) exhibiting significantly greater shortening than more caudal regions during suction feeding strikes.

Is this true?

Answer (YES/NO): NO